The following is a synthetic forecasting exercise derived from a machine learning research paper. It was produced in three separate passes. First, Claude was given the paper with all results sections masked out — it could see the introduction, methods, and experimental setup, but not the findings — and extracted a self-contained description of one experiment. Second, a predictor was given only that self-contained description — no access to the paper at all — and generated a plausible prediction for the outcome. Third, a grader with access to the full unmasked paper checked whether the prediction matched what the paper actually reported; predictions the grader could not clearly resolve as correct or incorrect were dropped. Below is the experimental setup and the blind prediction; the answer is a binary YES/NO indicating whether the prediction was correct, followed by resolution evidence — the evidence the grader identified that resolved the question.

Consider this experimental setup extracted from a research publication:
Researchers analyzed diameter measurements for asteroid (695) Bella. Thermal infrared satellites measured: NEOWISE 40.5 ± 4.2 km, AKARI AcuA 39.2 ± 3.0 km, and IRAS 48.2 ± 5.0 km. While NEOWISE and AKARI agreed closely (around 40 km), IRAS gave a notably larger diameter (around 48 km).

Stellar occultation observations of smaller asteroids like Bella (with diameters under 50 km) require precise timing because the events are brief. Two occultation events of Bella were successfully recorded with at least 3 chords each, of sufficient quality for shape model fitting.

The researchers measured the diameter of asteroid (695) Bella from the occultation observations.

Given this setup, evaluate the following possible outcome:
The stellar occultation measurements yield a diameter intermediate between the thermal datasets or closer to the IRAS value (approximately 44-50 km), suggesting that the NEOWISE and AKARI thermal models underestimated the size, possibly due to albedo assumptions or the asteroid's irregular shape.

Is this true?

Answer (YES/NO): YES